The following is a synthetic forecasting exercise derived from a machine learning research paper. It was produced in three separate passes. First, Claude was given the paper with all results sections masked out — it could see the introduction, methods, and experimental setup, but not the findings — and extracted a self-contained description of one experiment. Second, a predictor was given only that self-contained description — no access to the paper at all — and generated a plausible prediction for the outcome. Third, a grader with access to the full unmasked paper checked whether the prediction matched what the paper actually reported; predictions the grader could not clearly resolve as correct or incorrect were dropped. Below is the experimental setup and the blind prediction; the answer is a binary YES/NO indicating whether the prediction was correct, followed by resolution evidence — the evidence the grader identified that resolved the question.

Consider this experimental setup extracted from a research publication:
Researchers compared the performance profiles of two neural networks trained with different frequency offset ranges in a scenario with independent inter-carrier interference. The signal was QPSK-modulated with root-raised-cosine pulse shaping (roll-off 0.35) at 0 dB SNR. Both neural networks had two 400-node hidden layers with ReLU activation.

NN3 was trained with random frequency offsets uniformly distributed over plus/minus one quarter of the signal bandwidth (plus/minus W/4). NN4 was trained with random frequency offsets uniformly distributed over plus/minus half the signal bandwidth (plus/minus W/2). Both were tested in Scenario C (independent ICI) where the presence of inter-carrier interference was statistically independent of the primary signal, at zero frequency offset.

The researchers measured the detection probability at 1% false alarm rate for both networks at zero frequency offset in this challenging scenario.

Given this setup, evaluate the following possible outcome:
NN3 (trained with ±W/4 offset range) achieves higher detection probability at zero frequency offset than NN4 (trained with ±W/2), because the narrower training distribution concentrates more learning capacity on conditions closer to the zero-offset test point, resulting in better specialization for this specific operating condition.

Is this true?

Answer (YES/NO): YES